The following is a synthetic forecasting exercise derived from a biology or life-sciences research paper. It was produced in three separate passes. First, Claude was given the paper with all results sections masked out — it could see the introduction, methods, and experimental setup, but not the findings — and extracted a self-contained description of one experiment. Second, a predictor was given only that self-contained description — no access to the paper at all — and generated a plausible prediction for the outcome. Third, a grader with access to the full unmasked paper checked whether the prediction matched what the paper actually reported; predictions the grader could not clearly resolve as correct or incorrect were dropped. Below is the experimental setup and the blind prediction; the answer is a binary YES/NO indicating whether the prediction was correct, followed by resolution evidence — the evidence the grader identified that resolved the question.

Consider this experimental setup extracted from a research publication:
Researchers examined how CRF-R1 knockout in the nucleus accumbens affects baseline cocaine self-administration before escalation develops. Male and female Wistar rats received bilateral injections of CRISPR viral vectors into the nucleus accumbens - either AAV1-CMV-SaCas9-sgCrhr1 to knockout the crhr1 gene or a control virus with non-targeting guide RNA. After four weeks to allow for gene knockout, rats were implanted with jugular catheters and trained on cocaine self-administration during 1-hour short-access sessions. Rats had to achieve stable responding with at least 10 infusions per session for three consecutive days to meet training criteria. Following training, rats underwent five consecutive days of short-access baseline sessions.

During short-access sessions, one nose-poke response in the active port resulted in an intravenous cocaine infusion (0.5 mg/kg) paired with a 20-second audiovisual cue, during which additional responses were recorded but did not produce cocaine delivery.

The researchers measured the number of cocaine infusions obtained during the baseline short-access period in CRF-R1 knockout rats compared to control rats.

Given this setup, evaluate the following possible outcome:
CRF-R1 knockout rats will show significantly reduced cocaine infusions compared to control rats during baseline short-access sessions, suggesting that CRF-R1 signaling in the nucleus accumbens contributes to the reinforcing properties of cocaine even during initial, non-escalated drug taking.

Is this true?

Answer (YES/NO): NO